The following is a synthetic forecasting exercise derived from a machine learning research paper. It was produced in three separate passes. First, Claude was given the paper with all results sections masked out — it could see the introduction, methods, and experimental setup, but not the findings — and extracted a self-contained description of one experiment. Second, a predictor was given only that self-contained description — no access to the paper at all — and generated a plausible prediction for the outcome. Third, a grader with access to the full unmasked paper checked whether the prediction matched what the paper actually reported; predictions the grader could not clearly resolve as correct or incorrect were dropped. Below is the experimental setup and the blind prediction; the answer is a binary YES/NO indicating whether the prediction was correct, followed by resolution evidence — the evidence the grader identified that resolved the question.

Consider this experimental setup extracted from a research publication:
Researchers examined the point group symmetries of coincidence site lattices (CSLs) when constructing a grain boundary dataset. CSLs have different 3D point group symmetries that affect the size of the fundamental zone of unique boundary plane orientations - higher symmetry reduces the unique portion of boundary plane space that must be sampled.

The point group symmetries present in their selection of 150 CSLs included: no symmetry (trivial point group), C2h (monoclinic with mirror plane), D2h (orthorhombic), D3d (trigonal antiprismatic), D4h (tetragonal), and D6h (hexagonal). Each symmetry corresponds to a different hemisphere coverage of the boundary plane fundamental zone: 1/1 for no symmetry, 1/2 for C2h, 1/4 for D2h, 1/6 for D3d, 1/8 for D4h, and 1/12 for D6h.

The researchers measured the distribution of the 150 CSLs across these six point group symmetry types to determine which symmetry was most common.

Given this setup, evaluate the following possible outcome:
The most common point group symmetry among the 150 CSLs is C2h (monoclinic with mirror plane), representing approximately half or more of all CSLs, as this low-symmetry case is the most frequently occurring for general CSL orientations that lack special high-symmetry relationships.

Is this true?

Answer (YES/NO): YES